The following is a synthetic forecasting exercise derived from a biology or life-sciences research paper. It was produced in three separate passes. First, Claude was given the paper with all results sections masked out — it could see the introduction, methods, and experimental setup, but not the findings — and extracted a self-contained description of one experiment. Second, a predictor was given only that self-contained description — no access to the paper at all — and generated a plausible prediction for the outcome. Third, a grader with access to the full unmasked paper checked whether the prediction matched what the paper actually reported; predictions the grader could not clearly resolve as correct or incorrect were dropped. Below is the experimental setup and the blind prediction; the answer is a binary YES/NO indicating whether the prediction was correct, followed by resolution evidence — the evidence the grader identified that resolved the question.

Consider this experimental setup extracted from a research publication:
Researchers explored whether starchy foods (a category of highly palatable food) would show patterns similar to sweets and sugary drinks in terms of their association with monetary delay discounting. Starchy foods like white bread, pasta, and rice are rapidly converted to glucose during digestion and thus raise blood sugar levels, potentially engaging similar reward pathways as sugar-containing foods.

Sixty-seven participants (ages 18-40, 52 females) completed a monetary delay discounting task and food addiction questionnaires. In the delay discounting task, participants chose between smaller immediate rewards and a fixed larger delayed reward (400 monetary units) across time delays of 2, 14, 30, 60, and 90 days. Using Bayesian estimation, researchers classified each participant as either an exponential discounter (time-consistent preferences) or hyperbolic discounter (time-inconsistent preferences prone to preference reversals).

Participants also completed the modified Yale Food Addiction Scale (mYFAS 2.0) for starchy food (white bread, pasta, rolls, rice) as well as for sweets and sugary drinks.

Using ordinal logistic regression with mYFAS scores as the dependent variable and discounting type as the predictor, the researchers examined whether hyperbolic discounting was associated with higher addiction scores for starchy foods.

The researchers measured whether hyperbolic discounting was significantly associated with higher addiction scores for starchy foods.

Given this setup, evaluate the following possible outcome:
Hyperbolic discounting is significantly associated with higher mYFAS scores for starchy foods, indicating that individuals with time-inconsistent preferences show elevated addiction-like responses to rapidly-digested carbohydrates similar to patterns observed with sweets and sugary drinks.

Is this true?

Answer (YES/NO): NO